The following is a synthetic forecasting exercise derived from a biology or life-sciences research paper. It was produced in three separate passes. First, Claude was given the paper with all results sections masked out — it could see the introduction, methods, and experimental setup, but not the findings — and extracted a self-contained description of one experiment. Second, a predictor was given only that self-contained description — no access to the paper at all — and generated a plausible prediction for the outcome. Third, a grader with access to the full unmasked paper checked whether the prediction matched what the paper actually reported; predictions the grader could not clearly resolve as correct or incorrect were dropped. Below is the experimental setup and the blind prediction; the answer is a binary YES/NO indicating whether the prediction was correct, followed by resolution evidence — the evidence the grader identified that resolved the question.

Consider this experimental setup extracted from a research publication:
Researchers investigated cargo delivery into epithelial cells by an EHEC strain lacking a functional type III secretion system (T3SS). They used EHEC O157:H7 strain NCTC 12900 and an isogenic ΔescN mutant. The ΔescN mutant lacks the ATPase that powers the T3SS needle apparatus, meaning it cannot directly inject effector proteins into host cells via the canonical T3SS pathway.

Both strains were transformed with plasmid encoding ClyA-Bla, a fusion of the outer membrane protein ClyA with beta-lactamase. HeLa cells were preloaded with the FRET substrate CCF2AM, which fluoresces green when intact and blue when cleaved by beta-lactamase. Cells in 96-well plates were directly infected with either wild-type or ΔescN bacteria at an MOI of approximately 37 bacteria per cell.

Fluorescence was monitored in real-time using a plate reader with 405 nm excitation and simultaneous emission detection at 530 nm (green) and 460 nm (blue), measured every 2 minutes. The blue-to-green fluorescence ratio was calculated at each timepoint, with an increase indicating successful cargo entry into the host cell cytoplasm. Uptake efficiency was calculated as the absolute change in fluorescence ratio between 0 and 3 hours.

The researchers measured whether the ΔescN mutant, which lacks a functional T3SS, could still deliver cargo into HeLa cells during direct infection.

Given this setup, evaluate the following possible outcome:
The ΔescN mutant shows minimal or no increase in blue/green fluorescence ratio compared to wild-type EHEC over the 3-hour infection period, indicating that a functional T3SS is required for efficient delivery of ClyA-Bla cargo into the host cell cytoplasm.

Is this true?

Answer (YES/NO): NO